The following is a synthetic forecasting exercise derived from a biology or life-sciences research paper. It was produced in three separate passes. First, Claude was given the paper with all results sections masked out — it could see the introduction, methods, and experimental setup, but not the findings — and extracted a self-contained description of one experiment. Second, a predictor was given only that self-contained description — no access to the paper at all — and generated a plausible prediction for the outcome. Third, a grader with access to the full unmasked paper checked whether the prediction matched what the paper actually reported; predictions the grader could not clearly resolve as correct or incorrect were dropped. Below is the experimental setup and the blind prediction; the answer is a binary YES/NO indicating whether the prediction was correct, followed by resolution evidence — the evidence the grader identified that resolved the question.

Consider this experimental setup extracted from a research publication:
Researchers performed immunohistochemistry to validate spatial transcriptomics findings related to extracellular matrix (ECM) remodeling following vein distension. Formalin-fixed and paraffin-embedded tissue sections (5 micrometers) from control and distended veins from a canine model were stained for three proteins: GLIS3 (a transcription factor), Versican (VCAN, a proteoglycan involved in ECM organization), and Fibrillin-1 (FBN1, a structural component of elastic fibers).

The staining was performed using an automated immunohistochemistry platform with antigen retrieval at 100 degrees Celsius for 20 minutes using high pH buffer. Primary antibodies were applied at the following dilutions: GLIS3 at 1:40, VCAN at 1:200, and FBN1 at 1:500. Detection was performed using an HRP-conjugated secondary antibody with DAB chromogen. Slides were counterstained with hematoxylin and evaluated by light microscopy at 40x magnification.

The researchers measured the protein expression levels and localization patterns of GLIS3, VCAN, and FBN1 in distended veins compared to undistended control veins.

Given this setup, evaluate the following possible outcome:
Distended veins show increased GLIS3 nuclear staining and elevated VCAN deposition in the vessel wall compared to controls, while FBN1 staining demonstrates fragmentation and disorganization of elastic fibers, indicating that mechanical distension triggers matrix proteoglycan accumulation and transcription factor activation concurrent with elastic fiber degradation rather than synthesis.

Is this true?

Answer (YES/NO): NO